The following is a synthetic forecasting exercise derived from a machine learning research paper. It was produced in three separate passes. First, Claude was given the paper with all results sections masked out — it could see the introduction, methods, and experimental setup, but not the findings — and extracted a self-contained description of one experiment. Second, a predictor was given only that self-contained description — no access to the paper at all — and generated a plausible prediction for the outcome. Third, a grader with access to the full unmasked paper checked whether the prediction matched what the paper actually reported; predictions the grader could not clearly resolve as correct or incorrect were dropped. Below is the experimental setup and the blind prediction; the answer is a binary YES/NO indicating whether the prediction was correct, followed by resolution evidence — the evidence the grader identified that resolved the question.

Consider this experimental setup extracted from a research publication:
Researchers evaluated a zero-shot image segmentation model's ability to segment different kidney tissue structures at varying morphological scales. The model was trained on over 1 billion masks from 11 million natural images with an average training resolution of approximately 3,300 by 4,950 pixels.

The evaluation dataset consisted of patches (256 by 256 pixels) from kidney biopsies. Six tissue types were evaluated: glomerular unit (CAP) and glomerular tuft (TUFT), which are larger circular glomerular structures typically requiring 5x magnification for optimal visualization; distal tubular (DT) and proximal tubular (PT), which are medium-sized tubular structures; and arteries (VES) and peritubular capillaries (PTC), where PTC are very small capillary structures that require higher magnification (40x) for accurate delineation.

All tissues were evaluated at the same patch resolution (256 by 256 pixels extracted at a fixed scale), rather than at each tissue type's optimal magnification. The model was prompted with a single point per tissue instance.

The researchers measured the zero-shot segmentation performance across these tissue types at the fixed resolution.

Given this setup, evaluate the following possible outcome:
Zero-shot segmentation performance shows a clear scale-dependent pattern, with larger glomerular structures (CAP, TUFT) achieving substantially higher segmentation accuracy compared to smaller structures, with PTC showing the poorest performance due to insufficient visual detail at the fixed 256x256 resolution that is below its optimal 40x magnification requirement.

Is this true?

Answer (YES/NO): NO